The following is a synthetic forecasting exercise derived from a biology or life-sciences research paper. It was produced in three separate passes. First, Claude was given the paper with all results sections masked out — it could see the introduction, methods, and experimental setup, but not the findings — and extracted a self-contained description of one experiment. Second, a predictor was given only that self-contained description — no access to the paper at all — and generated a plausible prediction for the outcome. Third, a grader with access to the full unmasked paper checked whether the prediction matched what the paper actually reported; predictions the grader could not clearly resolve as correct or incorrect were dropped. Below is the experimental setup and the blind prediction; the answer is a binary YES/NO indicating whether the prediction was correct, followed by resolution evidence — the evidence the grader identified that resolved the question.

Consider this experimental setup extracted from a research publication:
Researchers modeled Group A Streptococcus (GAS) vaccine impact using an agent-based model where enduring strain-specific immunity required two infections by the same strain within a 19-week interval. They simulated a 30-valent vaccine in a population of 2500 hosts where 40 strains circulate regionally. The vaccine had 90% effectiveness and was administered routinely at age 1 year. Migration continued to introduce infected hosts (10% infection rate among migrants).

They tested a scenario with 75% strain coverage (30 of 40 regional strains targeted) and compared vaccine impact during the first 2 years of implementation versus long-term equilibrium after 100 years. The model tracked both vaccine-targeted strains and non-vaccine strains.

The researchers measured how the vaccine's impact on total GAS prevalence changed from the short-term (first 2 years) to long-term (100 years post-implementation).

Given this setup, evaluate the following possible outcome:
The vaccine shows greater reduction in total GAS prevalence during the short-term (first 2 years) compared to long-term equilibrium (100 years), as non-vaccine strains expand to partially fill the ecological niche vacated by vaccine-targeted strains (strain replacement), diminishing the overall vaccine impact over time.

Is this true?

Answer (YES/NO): YES